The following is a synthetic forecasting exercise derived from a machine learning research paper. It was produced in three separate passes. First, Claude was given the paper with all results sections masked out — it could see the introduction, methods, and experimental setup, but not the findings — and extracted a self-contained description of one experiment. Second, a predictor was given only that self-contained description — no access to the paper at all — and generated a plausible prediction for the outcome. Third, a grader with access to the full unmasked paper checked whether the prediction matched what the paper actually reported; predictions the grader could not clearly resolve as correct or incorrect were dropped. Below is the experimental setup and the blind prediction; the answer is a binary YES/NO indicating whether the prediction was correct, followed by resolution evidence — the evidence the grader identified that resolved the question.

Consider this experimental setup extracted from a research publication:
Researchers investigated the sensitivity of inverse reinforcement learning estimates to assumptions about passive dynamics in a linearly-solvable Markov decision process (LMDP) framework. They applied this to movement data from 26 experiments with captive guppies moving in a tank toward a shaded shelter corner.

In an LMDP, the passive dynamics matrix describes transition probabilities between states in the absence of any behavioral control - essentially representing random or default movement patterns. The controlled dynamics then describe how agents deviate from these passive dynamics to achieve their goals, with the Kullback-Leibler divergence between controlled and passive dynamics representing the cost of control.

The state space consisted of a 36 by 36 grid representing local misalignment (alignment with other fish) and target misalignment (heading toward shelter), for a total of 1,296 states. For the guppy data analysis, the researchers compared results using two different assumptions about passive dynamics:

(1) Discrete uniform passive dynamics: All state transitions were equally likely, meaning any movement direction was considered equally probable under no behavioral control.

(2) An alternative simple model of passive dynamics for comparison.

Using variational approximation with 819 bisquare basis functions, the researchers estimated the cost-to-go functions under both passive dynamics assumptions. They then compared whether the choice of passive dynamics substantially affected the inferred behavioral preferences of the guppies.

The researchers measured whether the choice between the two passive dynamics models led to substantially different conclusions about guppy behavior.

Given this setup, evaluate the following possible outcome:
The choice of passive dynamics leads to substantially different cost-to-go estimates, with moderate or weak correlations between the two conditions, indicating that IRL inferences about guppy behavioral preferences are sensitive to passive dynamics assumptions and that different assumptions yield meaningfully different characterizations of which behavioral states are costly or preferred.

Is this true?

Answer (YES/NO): NO